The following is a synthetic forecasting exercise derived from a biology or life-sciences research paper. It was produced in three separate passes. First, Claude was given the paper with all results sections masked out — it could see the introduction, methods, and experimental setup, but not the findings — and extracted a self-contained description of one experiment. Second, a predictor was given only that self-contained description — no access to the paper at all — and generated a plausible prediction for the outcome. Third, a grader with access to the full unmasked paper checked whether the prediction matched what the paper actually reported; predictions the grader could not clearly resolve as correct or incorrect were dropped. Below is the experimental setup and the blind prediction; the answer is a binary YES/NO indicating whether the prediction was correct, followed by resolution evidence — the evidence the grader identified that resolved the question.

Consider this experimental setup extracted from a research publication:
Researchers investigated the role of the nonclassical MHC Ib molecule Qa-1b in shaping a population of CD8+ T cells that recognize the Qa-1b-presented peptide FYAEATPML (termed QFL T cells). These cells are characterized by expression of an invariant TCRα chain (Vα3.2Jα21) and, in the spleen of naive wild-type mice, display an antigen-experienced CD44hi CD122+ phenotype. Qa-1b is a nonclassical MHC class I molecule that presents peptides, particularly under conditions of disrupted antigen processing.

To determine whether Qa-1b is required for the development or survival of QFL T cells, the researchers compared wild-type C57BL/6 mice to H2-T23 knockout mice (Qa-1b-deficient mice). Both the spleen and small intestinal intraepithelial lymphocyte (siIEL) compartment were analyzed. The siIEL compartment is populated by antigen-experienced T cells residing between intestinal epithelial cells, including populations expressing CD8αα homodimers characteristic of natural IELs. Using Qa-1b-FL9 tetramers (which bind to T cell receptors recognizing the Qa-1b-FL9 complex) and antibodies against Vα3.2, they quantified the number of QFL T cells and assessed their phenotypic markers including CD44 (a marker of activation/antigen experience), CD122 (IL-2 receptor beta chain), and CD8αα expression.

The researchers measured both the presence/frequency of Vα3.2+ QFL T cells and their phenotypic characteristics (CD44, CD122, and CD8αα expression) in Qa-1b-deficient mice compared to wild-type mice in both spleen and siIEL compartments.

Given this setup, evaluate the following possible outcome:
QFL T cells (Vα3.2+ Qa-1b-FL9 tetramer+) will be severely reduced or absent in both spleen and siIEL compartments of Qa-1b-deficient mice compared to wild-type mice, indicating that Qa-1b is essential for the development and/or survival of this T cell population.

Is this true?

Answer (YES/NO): NO